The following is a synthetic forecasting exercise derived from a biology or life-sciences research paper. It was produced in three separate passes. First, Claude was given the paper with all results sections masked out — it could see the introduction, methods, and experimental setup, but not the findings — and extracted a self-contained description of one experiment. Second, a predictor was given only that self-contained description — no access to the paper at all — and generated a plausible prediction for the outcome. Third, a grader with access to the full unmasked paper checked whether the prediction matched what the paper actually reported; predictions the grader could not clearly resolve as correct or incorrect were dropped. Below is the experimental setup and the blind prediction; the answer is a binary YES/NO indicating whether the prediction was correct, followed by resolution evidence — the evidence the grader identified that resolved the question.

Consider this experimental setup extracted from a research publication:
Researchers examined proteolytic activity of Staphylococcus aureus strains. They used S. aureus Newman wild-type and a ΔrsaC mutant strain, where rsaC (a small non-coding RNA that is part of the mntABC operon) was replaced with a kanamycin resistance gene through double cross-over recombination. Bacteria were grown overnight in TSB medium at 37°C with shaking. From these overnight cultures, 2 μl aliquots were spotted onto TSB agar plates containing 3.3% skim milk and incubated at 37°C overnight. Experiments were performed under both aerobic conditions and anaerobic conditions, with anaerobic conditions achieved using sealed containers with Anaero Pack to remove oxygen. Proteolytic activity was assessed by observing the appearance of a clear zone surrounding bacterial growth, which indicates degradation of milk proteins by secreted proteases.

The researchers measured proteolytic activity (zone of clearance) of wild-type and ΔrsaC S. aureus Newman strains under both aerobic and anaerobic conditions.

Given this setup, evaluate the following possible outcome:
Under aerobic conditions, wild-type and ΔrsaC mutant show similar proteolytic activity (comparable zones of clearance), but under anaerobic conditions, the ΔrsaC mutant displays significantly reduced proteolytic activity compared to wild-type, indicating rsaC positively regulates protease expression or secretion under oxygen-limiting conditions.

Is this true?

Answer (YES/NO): NO